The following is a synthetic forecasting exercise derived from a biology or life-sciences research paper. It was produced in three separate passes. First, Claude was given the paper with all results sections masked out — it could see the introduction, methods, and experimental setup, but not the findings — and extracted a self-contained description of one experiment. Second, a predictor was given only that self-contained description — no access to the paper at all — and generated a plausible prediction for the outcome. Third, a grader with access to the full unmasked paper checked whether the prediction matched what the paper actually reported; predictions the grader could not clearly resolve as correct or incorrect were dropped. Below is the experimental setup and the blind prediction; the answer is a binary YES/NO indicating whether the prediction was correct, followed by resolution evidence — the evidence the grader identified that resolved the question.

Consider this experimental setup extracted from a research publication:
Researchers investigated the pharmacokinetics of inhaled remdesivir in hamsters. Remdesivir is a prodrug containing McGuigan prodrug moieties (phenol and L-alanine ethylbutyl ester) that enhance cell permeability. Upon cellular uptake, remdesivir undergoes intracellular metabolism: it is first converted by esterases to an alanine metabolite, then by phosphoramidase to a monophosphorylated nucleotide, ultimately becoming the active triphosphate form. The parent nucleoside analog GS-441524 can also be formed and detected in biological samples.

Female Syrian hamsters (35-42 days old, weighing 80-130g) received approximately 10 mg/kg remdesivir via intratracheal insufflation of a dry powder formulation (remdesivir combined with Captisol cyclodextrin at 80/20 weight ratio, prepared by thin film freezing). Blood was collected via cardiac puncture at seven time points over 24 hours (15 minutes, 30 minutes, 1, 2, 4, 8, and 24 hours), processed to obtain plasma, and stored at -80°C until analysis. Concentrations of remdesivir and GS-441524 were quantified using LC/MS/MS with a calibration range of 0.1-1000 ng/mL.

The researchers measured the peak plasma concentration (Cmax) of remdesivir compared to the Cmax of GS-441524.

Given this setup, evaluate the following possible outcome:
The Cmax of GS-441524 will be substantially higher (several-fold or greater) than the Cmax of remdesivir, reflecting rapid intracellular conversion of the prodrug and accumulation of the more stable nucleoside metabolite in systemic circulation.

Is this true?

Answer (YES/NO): NO